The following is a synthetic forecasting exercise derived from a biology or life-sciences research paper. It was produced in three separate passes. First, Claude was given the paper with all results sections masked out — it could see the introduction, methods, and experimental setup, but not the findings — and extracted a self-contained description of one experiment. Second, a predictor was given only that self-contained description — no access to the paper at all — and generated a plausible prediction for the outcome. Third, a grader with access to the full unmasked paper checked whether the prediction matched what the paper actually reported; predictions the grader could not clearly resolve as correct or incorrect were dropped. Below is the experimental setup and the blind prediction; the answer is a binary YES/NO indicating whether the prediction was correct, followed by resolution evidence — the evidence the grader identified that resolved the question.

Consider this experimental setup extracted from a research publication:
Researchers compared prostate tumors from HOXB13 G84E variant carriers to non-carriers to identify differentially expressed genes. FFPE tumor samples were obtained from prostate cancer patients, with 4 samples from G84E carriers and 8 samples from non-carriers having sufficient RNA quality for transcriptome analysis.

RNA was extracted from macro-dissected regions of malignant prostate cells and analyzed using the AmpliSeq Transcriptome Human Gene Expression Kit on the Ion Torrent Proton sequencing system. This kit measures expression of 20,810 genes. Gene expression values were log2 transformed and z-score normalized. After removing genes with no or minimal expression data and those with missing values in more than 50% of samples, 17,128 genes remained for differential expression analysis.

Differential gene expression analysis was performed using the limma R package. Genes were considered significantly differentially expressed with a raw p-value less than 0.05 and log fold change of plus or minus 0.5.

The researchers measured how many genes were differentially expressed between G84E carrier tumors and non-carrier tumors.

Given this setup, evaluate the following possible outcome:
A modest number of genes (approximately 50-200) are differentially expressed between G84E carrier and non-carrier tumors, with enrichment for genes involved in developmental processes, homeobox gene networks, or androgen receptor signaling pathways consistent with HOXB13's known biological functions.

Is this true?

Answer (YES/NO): NO